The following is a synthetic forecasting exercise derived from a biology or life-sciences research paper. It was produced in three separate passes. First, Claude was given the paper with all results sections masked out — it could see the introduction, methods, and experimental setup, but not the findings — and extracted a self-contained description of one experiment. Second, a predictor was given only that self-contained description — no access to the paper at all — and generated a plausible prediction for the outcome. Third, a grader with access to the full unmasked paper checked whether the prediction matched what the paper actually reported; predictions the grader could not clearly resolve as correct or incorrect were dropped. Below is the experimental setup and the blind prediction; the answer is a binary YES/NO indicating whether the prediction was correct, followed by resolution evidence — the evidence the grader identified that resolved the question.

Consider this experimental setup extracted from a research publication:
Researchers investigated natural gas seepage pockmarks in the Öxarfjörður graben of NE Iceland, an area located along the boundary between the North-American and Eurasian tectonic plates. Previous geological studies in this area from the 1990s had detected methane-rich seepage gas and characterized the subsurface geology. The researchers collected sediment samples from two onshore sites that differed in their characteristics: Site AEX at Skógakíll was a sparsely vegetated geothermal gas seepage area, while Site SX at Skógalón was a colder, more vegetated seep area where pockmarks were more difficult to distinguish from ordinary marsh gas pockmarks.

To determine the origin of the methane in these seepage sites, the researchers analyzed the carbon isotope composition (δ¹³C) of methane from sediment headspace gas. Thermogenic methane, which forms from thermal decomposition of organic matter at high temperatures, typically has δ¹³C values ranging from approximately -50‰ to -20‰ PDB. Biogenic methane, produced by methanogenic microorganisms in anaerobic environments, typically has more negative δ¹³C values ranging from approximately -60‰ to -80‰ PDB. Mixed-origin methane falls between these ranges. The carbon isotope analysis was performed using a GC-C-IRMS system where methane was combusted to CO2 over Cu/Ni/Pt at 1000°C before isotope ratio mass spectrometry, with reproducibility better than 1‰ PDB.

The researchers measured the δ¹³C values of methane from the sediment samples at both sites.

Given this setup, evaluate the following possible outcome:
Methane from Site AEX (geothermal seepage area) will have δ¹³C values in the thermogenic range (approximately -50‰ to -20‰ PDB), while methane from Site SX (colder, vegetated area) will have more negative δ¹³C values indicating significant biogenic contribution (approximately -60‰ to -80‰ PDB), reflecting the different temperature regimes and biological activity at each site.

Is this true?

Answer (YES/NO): YES